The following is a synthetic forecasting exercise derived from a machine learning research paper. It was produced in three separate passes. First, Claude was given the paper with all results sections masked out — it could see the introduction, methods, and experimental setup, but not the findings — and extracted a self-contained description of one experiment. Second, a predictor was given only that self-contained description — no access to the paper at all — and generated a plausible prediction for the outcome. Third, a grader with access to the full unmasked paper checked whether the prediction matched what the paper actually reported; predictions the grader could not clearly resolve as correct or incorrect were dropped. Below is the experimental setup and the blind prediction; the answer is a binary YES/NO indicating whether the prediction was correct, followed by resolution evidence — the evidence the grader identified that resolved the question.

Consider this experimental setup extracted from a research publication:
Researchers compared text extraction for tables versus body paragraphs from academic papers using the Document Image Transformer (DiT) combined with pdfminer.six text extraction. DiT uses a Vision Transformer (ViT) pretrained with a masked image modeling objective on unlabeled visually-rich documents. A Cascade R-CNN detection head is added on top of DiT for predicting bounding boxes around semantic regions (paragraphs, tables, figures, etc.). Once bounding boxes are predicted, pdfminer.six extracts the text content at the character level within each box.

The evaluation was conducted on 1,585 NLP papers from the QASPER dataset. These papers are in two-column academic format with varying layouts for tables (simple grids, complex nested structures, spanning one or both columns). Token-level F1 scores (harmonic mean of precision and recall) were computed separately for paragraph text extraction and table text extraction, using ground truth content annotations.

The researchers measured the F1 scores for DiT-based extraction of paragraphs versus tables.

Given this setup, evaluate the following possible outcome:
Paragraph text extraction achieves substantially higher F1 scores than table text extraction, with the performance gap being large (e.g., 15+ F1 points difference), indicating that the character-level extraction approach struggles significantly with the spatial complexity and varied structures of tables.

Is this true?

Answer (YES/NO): NO